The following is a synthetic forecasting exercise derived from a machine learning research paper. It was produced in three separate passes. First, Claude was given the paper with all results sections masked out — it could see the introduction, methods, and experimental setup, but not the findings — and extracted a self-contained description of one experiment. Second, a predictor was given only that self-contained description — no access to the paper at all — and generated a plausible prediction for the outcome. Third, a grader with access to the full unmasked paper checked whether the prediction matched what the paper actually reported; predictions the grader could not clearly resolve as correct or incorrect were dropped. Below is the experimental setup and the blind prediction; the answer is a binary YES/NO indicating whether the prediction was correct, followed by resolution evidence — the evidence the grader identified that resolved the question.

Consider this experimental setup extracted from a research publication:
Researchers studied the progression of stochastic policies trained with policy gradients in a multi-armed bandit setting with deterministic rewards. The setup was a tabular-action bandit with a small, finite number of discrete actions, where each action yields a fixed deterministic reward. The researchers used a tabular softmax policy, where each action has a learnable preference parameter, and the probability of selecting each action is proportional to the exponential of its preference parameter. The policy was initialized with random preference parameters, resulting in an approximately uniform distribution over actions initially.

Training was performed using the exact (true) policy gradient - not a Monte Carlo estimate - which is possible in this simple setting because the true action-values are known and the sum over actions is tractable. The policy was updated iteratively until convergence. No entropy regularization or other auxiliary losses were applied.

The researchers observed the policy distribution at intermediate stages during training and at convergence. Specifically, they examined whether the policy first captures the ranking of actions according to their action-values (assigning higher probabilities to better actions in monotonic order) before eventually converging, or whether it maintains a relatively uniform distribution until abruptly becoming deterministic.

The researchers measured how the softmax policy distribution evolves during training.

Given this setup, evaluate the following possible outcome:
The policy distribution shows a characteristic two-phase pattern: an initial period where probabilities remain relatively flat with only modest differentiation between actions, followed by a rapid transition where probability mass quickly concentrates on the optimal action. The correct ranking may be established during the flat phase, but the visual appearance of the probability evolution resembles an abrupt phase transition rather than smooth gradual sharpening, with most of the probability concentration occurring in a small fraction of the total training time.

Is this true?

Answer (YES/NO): NO